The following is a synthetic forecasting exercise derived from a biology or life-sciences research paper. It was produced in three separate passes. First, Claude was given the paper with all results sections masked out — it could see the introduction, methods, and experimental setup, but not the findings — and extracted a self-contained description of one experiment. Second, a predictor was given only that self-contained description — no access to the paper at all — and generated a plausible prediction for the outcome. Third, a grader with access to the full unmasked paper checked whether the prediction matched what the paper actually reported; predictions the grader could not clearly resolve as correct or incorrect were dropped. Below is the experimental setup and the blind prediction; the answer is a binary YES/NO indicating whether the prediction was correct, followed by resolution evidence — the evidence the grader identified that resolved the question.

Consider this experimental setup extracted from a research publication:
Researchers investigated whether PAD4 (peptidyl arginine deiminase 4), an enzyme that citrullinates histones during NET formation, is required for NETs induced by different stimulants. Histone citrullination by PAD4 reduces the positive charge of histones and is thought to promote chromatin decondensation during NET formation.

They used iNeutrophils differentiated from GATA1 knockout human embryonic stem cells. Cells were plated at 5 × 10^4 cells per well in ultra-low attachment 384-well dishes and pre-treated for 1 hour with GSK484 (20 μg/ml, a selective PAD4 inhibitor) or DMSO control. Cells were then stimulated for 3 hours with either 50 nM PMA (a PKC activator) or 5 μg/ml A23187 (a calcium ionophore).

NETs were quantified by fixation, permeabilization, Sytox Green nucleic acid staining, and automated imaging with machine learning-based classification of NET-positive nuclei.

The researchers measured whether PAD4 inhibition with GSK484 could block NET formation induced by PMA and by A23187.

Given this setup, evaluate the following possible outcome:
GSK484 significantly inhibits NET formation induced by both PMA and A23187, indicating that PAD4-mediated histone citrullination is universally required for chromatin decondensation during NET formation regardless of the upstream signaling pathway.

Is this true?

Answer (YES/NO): NO